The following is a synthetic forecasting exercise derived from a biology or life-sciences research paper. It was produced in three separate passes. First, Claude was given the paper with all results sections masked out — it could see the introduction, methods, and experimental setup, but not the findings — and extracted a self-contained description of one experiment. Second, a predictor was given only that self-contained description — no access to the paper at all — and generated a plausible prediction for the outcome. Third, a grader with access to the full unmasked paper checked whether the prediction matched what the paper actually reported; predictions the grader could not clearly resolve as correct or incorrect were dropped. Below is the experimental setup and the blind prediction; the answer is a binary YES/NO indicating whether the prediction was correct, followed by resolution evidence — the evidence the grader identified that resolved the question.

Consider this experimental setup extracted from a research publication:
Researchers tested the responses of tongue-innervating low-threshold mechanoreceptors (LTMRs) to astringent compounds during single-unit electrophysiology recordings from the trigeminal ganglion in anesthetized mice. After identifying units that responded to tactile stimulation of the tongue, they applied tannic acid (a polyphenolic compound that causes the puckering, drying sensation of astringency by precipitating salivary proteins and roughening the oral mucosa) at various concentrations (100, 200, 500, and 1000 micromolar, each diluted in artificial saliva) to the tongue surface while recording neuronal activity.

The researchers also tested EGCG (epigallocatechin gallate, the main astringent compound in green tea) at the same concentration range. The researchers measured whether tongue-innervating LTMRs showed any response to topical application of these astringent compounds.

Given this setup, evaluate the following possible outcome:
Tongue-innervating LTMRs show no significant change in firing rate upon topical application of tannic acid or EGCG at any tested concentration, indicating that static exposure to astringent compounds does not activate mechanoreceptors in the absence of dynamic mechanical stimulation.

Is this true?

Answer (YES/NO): YES